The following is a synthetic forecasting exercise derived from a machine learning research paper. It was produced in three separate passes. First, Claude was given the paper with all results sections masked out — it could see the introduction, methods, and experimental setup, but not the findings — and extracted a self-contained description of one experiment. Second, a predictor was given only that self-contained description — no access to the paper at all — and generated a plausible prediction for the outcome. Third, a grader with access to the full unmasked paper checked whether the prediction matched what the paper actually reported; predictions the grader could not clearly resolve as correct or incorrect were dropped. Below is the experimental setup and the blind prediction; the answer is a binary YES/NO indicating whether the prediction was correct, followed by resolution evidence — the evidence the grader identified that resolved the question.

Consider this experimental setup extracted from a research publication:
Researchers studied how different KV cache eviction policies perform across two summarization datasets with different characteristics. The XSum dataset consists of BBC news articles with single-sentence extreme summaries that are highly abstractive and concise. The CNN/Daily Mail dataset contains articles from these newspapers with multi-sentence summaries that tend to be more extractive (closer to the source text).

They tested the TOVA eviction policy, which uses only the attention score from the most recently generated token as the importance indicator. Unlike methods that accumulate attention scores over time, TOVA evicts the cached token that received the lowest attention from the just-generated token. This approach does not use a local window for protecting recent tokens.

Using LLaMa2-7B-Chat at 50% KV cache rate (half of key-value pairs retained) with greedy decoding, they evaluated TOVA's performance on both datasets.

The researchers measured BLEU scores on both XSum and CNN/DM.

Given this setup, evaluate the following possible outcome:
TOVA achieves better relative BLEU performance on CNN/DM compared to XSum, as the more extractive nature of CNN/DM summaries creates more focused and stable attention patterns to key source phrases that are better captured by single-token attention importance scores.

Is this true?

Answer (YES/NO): YES